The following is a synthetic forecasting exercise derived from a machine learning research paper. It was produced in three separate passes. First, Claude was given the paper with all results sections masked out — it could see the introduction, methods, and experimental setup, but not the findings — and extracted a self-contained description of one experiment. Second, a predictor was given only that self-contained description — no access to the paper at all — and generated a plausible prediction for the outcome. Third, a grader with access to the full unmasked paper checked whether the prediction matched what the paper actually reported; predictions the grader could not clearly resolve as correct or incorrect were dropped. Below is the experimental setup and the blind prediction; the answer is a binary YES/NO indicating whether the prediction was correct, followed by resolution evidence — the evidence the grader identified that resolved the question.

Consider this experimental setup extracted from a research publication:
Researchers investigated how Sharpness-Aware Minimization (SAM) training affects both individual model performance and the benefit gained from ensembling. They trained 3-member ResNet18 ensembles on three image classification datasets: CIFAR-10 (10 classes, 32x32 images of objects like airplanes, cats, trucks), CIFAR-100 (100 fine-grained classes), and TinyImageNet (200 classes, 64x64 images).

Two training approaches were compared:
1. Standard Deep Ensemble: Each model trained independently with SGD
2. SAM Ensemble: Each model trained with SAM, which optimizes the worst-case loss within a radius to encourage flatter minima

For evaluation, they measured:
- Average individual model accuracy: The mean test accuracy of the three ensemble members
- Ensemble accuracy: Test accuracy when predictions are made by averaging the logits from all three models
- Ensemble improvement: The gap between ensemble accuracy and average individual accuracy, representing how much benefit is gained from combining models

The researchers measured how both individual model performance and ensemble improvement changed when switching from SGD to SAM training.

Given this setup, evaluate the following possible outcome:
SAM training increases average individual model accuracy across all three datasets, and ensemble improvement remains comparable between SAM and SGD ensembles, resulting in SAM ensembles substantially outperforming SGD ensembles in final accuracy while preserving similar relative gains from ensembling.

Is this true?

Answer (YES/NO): NO